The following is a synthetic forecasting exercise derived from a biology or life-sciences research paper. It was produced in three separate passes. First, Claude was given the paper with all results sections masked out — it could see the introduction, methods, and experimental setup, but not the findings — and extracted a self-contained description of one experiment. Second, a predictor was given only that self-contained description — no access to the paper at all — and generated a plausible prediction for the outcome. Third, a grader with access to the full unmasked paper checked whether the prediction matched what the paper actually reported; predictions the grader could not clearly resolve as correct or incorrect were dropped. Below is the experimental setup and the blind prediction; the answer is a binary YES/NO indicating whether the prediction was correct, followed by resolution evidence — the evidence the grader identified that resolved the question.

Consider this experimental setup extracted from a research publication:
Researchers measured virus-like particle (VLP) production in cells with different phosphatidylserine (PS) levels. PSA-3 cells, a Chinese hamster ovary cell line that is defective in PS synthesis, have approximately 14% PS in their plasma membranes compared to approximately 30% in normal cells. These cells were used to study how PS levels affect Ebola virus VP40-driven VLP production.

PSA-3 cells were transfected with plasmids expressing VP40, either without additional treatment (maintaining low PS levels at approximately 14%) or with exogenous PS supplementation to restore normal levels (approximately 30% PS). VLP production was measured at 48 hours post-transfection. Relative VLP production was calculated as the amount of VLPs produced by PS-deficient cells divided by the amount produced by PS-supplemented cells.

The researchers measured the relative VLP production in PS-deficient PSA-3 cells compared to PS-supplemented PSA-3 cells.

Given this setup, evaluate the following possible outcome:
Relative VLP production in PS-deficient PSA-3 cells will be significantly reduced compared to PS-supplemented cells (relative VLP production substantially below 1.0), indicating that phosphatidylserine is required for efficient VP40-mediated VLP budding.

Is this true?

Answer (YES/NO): YES